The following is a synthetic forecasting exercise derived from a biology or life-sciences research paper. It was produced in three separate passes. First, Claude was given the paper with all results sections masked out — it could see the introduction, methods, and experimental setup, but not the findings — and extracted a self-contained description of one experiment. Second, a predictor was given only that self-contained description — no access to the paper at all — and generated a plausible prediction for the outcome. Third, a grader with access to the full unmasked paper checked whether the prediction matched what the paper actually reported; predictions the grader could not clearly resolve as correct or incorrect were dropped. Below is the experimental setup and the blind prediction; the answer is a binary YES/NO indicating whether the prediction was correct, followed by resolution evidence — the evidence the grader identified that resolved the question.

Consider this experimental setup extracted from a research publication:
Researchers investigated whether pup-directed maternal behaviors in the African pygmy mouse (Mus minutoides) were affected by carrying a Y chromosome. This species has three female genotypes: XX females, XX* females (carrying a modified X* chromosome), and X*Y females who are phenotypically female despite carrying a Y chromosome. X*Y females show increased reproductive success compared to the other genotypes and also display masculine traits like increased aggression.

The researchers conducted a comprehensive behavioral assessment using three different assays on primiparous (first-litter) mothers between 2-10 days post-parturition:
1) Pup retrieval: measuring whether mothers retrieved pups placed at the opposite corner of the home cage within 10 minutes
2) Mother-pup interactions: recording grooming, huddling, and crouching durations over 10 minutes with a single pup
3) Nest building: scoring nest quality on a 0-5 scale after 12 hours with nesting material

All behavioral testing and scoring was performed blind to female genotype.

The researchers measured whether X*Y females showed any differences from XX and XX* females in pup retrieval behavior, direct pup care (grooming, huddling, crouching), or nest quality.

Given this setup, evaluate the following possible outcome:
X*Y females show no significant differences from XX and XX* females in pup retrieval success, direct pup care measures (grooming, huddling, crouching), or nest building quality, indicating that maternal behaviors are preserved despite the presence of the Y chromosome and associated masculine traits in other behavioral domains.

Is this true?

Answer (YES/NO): NO